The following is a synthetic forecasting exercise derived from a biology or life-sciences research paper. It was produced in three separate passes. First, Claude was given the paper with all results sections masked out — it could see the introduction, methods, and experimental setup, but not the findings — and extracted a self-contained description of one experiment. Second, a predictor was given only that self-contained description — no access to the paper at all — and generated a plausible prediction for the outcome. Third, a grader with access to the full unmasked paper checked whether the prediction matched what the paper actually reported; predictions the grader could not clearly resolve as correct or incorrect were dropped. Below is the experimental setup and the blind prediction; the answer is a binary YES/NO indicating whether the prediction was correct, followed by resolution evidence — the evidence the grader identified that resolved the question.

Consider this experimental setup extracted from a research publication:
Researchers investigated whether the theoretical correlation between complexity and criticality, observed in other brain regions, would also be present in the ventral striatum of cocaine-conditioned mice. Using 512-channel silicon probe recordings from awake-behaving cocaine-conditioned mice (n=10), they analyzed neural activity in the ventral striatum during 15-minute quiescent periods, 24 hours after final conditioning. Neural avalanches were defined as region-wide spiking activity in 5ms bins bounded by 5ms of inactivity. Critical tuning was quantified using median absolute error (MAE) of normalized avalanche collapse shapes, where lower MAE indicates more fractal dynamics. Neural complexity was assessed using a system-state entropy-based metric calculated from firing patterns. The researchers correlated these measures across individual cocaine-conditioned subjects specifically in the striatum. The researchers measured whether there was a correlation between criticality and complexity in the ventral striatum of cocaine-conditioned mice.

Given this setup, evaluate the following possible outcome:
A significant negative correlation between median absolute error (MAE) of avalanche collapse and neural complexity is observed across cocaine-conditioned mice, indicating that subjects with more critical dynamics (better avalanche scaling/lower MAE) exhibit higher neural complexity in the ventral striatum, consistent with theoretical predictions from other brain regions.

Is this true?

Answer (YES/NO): NO